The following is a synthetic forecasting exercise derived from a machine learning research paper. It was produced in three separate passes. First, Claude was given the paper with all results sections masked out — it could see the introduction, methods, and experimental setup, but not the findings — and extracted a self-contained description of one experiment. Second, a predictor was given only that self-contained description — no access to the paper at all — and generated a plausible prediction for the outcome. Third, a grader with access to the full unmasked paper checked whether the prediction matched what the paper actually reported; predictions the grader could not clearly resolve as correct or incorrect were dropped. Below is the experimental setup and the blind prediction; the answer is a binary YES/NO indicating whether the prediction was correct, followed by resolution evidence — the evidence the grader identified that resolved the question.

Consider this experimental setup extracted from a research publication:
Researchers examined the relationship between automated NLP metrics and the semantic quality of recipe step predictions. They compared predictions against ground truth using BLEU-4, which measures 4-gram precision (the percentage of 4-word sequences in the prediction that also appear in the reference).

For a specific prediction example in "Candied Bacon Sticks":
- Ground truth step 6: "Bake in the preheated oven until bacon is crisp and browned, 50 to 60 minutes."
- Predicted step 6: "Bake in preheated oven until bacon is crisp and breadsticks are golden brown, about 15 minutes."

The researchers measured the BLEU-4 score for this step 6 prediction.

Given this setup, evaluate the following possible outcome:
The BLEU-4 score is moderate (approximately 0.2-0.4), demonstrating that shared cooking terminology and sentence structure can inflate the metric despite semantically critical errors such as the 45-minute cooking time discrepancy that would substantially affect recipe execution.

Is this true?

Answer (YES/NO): NO